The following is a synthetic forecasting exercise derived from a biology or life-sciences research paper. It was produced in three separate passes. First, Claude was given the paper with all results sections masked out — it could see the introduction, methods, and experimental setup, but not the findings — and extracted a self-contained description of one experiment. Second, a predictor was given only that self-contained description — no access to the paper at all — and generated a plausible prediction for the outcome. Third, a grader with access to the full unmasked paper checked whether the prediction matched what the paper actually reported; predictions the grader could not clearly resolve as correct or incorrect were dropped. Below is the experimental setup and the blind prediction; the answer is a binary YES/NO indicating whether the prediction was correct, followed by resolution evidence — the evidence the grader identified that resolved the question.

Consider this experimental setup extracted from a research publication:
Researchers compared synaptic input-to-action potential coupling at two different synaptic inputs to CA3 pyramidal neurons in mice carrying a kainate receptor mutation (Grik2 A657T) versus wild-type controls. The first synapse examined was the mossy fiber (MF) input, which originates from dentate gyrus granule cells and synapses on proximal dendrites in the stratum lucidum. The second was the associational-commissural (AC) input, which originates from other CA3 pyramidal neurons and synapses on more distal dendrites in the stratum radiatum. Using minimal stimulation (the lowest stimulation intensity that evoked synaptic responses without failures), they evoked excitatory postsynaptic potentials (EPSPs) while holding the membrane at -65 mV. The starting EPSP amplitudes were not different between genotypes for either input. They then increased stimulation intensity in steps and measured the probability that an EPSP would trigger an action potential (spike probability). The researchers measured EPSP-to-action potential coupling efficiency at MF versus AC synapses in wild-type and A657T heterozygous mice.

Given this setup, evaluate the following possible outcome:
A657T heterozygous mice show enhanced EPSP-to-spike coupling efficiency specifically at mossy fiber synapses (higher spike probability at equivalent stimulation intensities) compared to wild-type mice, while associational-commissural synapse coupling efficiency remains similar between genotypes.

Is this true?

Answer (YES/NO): NO